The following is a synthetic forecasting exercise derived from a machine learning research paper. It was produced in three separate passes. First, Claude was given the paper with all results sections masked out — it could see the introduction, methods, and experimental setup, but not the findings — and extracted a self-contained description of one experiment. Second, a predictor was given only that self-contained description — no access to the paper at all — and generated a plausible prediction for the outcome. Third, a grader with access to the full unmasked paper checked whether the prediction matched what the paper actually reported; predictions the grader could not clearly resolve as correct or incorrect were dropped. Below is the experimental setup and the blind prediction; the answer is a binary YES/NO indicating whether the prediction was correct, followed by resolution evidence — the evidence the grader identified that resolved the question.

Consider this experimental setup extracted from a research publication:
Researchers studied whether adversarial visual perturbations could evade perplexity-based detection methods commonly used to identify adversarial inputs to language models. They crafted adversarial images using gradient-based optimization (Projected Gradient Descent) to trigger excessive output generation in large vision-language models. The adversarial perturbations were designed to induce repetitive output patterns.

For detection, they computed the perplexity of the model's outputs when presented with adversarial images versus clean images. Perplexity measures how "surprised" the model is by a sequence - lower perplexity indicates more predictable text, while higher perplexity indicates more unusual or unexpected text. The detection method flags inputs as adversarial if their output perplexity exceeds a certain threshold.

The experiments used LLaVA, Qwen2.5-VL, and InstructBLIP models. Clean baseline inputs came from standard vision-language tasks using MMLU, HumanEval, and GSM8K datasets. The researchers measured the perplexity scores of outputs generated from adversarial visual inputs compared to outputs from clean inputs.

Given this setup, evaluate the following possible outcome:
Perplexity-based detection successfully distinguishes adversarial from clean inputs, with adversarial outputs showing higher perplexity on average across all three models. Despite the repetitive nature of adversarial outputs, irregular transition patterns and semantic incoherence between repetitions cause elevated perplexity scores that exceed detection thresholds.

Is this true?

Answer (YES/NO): NO